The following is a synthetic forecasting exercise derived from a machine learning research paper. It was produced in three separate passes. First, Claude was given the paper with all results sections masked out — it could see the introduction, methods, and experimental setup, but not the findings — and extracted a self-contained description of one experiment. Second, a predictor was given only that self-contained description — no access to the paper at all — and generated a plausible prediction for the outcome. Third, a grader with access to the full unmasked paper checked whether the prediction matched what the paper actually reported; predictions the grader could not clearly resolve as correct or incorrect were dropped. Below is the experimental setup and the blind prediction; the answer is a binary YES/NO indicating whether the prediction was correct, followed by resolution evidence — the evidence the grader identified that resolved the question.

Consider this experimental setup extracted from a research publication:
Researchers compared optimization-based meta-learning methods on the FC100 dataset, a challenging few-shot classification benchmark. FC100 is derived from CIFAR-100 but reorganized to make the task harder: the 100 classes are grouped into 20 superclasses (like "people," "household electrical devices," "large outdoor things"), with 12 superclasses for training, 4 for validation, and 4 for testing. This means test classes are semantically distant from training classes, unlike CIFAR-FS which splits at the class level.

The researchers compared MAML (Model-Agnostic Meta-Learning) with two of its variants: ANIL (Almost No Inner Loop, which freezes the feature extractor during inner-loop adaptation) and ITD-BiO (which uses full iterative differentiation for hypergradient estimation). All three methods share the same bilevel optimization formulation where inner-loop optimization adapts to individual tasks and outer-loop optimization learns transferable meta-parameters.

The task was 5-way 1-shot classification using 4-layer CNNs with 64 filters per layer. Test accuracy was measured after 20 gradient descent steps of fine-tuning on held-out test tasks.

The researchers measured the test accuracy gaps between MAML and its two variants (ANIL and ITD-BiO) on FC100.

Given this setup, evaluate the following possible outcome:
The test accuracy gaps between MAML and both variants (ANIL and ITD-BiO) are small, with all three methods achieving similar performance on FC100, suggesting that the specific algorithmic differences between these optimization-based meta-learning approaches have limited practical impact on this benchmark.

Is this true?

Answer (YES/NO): YES